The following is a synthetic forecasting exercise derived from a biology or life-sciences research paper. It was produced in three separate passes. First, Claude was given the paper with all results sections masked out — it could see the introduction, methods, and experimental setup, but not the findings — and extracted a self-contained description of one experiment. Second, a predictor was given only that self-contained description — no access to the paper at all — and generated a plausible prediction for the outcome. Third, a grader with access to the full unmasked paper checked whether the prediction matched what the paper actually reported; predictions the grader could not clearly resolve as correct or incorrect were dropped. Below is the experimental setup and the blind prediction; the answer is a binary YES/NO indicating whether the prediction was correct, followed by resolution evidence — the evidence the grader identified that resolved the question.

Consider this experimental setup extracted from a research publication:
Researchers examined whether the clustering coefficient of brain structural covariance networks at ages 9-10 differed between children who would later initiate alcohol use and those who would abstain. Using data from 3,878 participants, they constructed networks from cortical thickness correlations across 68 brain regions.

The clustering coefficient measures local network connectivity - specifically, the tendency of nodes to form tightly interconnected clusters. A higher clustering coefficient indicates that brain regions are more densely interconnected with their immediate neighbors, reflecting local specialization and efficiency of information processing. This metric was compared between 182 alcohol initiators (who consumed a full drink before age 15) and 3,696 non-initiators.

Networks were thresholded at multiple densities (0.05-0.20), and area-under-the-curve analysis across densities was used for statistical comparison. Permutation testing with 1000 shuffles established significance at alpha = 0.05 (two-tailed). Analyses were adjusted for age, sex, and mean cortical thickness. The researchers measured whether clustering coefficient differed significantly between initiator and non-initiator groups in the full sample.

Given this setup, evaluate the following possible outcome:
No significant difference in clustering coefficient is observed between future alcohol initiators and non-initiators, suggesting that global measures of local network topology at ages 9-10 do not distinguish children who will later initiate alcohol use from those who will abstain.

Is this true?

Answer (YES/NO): NO